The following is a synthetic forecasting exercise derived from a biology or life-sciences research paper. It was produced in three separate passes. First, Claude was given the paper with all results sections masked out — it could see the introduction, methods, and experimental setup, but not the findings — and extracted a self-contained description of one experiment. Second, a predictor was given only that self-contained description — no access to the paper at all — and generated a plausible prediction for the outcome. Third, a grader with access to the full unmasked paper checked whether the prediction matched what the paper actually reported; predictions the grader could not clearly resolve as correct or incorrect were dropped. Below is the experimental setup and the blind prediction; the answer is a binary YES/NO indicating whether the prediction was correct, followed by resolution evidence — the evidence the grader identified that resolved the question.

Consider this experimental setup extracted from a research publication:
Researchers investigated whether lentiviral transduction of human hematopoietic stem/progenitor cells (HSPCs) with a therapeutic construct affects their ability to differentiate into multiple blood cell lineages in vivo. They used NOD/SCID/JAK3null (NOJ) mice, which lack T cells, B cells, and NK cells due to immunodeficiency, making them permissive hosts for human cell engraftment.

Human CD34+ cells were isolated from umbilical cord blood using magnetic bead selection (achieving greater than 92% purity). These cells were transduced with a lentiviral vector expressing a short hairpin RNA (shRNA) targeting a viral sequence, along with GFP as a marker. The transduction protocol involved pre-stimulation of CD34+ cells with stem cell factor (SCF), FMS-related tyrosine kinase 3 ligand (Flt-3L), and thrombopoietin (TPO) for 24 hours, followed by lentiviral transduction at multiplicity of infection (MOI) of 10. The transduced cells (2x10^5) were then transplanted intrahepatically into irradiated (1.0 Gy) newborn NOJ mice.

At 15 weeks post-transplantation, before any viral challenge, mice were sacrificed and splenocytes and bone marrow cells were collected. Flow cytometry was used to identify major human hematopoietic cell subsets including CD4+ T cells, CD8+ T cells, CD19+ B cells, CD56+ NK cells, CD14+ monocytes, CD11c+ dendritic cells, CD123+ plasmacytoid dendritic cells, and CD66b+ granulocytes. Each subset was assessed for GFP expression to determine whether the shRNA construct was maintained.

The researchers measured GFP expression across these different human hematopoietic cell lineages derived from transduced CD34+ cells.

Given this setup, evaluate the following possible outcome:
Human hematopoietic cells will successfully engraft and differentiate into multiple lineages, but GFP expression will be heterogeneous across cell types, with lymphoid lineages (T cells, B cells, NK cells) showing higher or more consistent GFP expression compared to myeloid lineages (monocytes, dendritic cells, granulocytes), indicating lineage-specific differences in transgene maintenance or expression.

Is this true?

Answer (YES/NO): NO